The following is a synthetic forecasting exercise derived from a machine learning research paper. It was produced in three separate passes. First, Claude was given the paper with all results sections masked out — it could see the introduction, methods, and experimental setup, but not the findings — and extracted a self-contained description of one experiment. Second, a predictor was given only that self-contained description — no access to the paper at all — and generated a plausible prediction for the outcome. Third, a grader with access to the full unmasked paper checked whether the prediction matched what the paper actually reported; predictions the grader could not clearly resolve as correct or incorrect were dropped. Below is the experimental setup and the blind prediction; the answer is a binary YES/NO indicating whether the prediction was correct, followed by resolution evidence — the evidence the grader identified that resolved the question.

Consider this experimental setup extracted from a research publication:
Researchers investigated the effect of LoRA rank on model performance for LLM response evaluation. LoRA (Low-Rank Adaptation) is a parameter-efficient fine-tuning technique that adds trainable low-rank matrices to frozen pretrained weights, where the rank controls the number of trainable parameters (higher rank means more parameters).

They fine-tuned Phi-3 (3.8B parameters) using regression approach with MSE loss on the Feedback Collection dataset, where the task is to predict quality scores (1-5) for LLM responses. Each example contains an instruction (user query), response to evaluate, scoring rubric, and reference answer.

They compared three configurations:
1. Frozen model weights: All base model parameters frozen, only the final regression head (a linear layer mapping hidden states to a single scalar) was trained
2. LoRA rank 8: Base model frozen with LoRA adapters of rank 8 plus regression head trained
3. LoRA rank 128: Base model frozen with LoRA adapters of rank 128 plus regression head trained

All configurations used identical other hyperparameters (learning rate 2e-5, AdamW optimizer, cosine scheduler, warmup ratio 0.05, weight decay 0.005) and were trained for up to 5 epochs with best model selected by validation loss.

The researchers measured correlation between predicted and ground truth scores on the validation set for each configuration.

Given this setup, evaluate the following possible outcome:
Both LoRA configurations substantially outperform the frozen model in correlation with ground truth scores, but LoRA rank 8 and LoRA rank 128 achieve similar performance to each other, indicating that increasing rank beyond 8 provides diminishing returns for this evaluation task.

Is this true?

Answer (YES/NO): NO